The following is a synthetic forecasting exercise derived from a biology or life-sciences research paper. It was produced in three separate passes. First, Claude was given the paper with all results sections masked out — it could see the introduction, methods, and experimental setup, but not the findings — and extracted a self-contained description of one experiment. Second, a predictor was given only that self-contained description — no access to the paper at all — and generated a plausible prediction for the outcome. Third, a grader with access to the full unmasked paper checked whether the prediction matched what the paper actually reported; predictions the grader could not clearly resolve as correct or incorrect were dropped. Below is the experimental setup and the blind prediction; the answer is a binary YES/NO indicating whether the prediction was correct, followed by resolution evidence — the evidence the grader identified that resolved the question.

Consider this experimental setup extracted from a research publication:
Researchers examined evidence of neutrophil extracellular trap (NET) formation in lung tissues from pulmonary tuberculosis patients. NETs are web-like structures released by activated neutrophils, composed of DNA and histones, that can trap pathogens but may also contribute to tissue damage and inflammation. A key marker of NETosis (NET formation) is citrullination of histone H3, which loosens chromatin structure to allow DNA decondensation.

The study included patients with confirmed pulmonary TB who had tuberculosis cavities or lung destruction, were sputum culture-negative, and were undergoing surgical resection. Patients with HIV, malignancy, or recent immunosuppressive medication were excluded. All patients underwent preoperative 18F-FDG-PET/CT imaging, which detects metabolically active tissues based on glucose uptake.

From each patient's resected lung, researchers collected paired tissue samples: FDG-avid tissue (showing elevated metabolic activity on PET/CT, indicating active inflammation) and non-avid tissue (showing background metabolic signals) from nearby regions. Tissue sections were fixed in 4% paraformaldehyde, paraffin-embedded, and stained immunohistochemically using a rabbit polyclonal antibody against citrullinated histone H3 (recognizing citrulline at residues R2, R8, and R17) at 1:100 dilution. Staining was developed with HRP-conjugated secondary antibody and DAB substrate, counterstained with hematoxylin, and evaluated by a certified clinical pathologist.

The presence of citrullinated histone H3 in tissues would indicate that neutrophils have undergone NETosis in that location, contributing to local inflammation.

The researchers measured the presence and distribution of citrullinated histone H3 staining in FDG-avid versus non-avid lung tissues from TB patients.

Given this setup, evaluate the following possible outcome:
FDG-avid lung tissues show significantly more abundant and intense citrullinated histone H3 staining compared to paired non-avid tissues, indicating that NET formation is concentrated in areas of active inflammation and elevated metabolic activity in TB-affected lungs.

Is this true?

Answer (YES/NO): NO